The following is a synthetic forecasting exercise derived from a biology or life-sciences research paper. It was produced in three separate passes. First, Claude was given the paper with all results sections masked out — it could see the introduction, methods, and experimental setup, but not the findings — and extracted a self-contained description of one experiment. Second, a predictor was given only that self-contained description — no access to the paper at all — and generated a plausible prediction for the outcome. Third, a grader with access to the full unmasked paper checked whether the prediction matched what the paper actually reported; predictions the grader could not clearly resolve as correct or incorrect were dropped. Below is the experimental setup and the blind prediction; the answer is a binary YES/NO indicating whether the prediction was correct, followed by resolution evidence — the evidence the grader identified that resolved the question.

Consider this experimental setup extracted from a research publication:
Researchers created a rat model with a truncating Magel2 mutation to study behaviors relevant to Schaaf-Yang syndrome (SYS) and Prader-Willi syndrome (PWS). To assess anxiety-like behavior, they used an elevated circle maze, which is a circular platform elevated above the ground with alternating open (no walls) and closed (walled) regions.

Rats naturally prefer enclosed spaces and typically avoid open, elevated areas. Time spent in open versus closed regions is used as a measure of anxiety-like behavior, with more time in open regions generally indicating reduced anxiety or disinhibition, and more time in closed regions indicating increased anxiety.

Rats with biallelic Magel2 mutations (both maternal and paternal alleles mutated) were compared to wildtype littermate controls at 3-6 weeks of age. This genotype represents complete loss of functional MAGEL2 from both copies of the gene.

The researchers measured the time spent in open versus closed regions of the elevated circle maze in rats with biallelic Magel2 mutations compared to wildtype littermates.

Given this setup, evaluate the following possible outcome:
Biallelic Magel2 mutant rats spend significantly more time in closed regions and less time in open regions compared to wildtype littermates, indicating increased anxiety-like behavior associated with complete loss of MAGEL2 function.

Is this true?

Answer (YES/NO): NO